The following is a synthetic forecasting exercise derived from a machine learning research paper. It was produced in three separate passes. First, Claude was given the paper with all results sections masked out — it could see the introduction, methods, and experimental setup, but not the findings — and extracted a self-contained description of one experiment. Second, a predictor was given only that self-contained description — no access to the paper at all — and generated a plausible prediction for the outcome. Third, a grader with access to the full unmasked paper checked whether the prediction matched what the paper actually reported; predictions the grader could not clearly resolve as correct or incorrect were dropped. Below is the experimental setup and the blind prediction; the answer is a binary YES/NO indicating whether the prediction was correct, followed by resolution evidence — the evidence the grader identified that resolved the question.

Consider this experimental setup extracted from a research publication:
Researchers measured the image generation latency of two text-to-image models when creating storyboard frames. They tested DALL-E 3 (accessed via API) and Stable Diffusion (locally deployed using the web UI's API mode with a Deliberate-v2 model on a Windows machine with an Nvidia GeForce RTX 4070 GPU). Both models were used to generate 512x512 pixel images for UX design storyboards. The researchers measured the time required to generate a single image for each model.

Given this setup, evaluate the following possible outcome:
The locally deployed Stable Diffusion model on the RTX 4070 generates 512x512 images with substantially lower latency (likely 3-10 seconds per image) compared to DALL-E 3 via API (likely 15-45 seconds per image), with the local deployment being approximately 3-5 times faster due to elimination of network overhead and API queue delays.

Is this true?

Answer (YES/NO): NO